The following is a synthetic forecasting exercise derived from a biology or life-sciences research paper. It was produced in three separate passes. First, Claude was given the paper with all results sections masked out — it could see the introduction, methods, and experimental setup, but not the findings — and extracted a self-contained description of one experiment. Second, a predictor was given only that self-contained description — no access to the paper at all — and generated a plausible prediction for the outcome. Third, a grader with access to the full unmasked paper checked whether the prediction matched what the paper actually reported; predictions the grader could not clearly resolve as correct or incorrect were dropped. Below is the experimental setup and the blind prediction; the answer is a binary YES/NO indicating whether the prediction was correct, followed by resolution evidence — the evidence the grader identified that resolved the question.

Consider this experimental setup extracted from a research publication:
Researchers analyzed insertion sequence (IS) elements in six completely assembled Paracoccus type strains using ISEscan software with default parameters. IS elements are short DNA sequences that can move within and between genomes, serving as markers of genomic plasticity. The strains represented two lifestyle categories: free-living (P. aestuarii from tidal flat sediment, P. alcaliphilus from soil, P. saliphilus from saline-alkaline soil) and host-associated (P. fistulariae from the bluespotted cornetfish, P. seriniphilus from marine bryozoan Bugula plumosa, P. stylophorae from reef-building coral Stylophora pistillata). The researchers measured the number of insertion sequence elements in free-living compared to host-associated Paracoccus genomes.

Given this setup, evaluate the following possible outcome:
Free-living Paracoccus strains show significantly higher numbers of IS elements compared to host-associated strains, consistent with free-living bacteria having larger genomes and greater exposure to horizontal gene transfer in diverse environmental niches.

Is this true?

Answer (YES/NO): YES